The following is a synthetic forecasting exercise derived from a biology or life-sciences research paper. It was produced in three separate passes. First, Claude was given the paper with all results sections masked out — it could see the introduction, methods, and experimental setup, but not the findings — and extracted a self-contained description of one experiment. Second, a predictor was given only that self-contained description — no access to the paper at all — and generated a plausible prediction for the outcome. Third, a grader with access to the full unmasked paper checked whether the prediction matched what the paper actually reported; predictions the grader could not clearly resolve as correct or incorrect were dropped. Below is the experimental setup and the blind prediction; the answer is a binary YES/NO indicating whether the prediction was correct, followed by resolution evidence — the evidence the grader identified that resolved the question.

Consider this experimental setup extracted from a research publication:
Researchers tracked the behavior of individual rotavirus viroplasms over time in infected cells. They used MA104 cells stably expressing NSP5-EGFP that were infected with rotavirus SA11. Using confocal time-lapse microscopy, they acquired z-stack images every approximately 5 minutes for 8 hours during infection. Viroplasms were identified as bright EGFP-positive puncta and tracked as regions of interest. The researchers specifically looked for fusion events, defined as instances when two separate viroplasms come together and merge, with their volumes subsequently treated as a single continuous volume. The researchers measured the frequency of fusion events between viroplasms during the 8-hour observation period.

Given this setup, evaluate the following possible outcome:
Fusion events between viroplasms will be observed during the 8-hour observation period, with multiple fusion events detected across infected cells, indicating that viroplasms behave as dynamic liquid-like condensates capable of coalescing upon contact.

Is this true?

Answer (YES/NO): YES